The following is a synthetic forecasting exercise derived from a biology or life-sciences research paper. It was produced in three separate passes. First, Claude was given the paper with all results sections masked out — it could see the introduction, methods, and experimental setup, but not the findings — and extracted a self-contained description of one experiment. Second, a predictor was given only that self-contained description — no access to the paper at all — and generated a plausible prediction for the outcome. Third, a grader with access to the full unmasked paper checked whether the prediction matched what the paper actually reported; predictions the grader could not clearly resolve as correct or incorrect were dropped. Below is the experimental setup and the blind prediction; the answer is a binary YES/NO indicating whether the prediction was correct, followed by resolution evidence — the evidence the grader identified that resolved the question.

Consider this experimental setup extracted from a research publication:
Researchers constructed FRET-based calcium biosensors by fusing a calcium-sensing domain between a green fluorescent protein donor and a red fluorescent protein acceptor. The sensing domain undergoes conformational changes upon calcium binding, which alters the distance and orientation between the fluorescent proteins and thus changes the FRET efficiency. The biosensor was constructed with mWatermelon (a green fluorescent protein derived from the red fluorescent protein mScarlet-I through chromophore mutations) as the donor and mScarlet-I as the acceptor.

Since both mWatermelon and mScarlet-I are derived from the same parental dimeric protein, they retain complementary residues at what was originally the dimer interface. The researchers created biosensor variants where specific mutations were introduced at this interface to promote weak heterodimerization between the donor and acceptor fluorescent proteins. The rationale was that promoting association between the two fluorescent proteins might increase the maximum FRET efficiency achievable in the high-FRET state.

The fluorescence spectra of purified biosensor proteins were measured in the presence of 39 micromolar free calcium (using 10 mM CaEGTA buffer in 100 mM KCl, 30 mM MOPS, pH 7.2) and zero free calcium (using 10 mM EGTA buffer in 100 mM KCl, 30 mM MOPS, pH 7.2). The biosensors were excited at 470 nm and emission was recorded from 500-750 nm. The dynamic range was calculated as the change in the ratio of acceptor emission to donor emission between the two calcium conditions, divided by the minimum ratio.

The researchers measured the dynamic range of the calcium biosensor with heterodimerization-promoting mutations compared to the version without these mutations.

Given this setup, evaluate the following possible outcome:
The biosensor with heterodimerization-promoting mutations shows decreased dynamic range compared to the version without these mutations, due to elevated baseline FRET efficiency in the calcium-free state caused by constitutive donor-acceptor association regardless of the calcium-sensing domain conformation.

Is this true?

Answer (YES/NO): NO